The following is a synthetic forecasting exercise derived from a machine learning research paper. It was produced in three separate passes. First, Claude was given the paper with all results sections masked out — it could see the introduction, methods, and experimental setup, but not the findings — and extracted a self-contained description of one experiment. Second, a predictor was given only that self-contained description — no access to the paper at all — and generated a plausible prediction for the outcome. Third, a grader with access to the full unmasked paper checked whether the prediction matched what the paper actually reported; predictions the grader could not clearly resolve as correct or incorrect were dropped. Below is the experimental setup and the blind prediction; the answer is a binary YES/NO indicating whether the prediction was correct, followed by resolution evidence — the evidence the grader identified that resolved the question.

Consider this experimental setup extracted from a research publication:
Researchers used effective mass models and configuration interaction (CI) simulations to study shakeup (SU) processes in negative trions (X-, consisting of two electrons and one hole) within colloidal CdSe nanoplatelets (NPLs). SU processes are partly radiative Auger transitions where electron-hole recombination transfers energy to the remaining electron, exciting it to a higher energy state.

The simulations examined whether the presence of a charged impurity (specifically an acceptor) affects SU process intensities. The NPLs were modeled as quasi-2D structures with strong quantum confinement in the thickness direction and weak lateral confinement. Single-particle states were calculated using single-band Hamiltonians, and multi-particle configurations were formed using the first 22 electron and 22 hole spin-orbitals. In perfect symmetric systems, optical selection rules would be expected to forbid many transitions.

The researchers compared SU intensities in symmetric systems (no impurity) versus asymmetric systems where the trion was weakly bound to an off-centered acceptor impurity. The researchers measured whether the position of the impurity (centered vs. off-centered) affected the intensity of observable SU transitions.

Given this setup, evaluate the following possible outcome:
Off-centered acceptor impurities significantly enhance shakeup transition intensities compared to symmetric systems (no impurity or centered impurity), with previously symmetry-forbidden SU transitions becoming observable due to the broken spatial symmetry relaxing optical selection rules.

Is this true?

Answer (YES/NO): YES